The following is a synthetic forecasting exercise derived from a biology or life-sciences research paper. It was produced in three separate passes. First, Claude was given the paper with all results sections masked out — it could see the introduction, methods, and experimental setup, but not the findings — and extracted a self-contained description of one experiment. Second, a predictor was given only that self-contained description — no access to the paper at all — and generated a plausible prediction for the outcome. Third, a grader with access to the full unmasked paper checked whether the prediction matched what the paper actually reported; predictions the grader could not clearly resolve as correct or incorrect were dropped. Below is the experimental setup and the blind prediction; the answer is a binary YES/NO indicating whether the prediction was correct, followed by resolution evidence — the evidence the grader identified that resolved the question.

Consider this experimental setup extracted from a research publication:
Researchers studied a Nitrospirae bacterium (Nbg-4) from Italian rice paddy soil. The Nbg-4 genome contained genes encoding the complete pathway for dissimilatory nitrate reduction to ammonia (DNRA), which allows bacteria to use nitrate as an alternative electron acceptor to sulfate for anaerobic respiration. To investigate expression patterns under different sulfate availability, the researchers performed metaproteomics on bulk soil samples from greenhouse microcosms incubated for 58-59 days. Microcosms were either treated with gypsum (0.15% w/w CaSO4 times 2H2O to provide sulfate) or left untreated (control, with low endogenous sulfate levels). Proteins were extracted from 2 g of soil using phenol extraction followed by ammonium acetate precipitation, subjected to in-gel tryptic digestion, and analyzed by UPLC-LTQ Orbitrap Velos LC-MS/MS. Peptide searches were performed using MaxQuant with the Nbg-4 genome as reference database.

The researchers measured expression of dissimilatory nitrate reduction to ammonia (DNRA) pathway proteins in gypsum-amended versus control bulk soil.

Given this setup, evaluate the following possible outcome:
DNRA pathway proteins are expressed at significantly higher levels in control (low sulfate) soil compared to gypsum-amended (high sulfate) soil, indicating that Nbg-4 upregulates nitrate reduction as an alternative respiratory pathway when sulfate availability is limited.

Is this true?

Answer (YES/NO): YES